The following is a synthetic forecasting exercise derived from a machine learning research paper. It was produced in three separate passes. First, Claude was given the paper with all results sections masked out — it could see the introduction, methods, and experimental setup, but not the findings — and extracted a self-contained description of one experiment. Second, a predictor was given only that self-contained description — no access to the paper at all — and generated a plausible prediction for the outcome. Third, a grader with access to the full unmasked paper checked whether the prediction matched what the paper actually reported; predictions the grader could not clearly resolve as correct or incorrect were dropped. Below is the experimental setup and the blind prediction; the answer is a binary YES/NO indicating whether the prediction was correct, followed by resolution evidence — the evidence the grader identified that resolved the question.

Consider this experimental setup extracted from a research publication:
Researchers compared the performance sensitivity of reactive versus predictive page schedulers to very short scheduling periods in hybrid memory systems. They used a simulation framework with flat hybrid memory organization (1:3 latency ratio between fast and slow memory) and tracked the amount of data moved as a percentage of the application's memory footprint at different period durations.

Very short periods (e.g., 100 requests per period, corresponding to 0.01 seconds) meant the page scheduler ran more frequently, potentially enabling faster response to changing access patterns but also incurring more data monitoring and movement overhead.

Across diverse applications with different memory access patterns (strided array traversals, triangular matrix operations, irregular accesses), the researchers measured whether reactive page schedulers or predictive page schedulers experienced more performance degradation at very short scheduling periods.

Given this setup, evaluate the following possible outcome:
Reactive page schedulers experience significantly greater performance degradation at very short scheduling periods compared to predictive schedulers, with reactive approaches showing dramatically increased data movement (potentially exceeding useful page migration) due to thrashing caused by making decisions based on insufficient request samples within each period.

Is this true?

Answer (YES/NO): YES